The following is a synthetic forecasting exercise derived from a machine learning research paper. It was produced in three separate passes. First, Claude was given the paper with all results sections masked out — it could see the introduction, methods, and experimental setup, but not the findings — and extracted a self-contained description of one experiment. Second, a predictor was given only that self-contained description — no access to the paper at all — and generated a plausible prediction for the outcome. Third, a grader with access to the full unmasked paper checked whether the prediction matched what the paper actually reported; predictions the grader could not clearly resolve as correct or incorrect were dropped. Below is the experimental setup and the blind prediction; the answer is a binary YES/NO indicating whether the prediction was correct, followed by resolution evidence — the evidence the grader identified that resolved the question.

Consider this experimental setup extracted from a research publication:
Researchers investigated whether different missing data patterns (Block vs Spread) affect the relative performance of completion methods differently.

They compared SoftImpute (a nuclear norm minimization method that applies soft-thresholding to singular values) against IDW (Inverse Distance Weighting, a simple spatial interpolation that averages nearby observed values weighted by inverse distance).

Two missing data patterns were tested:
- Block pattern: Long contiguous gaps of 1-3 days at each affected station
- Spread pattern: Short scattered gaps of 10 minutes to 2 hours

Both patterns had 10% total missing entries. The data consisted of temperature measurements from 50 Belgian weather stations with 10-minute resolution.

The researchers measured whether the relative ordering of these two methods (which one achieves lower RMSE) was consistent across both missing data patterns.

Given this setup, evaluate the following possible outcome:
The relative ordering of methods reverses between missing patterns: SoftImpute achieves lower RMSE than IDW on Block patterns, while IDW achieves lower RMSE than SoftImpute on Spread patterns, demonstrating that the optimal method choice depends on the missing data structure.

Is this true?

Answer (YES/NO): NO